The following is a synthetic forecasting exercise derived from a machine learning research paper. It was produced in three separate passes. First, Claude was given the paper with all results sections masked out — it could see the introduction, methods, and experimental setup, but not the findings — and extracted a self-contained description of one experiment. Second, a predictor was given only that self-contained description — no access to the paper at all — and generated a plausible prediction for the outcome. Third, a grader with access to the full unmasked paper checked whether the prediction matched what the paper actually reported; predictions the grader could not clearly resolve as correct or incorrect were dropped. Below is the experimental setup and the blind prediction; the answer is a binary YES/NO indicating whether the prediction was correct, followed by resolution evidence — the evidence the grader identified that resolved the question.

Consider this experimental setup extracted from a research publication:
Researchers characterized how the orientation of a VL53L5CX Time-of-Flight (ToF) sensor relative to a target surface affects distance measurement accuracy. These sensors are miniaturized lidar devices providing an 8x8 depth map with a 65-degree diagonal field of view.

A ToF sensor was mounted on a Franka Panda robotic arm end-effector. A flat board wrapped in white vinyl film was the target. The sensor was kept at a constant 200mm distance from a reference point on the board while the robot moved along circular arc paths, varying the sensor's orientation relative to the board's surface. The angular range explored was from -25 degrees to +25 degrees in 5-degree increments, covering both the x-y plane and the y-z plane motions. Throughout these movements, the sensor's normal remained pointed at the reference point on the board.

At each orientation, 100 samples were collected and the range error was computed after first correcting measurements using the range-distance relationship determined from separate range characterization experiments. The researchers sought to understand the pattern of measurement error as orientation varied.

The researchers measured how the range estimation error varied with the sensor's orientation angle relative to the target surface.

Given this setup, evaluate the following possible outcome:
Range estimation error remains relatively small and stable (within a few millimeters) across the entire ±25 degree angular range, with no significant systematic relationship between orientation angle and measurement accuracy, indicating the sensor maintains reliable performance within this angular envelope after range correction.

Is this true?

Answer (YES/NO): NO